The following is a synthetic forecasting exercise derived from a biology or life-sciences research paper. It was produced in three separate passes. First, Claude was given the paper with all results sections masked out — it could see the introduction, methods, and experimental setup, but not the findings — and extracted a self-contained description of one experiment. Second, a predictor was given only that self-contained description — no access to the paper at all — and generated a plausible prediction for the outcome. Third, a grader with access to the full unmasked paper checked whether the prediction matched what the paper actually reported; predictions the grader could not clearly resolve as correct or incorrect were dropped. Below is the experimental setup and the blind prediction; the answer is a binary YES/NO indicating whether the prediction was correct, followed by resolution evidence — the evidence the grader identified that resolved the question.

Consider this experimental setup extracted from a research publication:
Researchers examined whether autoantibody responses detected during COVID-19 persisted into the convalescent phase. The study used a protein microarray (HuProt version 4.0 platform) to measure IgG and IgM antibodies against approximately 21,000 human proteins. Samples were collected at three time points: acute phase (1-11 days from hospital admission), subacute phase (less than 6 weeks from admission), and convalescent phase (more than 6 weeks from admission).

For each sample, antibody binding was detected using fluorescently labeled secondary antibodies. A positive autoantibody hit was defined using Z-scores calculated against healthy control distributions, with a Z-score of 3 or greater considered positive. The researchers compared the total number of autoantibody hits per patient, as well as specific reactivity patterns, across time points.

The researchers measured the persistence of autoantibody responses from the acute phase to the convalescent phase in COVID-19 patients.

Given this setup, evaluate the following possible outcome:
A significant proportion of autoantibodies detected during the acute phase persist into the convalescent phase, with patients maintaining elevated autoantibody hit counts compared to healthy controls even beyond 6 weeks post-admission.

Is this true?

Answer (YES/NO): YES